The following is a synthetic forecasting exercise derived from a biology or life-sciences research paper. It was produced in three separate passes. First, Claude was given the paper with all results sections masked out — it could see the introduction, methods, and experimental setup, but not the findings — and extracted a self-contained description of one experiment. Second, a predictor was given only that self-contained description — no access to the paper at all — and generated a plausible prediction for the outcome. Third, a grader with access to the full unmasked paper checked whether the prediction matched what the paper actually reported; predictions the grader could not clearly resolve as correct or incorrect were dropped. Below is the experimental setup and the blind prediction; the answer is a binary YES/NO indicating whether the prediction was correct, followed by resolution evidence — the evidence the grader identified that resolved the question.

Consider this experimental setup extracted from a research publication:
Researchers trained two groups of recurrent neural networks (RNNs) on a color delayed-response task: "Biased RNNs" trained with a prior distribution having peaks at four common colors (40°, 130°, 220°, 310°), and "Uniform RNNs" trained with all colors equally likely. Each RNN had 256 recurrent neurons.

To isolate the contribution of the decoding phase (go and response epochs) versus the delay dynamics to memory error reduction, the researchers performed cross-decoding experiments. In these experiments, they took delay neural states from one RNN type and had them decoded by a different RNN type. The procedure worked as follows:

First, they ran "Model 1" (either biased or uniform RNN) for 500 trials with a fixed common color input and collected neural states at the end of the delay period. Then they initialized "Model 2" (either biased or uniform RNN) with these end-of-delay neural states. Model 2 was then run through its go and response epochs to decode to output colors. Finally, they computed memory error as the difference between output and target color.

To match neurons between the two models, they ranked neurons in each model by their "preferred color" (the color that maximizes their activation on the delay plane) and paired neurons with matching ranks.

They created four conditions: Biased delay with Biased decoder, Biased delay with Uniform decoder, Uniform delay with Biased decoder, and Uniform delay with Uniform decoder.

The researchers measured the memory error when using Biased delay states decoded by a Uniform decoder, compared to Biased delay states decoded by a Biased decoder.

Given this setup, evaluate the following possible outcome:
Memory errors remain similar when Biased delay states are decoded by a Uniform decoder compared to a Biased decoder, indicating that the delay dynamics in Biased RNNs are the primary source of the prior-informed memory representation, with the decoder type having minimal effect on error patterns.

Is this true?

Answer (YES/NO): NO